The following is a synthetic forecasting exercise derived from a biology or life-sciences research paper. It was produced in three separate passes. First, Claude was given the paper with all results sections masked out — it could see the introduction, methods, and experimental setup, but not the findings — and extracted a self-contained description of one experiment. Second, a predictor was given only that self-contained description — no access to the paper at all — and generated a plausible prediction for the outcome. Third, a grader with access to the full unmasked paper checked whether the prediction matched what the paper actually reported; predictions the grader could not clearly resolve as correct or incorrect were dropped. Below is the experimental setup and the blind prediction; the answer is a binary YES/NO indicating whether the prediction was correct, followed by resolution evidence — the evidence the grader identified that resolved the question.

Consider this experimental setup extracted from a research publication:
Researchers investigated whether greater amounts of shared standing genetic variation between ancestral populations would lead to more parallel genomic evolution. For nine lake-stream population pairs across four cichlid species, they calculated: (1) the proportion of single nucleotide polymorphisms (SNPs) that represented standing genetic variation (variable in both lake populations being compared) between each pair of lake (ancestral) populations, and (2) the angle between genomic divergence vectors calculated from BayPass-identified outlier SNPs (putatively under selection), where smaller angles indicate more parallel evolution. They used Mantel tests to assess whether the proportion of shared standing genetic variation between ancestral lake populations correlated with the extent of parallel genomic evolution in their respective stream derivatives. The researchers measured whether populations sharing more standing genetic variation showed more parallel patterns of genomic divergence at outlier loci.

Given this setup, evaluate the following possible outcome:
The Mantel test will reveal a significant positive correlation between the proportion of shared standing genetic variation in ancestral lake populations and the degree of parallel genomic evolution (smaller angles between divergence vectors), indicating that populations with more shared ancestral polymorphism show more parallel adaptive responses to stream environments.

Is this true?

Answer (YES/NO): YES